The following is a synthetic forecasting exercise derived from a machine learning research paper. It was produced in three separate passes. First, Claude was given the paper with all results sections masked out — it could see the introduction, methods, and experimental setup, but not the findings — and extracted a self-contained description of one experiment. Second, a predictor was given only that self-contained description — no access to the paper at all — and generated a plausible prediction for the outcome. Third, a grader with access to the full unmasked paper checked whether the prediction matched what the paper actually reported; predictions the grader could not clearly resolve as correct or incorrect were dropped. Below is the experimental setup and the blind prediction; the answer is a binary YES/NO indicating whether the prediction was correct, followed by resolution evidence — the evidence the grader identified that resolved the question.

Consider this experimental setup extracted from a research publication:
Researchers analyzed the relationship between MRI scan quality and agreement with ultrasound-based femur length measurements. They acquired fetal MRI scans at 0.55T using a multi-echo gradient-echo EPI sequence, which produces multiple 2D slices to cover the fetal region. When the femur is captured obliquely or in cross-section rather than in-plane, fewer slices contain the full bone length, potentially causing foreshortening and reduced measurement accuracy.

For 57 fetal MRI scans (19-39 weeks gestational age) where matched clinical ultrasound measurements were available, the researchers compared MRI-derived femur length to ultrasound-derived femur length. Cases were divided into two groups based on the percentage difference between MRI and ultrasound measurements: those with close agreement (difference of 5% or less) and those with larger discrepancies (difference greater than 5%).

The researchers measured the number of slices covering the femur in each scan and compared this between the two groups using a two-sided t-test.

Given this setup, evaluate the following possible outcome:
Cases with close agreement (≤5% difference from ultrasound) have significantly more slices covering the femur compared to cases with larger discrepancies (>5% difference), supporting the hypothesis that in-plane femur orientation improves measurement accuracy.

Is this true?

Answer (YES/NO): NO